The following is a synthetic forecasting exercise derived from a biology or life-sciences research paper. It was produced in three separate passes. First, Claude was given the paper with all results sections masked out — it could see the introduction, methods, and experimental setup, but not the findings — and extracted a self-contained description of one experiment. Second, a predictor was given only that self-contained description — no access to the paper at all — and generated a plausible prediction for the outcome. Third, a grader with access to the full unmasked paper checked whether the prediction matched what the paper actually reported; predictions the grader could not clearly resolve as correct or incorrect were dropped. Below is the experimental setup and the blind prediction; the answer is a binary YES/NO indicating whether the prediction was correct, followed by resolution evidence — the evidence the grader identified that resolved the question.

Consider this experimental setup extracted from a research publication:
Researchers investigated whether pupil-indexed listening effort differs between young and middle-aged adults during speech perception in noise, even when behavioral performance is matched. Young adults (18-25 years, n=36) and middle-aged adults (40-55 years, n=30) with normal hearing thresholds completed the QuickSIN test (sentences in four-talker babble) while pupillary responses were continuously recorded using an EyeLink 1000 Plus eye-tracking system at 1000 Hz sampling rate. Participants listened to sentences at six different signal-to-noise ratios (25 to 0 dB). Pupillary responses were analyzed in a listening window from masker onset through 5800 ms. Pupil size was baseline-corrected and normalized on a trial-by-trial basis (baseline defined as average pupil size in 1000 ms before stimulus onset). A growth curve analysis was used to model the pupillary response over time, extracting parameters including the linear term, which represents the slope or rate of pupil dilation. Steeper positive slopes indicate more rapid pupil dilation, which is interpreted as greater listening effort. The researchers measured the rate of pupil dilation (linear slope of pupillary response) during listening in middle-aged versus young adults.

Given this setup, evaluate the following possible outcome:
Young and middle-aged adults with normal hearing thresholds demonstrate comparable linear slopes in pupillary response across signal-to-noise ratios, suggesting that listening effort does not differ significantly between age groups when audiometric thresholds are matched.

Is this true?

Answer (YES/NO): YES